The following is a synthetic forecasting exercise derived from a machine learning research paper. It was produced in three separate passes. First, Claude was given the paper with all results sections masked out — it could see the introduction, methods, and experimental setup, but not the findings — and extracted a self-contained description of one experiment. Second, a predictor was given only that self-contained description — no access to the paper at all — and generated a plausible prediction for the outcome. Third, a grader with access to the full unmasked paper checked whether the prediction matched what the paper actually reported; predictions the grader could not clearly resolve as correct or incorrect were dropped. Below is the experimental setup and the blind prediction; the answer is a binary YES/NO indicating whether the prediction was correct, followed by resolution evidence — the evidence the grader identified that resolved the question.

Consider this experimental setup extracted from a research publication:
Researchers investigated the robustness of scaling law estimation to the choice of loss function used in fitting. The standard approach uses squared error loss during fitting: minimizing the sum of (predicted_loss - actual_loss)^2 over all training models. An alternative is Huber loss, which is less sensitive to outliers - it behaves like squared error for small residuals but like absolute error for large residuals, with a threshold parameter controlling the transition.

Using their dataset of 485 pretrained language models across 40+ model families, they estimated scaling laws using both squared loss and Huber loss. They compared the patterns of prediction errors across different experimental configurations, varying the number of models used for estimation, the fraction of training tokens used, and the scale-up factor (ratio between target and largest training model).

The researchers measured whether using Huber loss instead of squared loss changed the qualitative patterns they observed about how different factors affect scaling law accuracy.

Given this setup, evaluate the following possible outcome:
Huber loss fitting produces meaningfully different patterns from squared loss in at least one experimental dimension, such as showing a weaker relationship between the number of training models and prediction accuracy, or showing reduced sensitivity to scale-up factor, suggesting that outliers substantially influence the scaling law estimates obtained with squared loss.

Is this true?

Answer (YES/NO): NO